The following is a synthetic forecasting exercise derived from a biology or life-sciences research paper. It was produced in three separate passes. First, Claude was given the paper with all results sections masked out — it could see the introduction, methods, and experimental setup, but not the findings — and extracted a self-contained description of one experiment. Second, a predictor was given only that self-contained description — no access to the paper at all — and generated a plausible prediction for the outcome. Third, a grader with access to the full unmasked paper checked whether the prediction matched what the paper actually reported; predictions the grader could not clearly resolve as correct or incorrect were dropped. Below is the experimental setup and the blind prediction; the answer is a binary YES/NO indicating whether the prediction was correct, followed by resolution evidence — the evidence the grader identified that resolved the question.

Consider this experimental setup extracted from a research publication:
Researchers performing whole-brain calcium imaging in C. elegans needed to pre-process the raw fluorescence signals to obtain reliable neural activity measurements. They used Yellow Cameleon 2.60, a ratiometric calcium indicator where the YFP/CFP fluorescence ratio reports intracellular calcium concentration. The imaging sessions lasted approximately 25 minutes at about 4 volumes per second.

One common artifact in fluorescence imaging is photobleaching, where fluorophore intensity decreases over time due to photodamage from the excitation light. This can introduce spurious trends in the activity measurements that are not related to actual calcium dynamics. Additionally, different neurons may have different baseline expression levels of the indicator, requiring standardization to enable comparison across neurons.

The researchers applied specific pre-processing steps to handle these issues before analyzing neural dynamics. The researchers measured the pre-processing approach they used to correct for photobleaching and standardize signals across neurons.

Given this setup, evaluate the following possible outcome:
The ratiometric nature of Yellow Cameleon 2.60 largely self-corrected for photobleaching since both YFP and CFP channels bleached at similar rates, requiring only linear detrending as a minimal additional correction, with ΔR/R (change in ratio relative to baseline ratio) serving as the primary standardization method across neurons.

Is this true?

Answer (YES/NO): NO